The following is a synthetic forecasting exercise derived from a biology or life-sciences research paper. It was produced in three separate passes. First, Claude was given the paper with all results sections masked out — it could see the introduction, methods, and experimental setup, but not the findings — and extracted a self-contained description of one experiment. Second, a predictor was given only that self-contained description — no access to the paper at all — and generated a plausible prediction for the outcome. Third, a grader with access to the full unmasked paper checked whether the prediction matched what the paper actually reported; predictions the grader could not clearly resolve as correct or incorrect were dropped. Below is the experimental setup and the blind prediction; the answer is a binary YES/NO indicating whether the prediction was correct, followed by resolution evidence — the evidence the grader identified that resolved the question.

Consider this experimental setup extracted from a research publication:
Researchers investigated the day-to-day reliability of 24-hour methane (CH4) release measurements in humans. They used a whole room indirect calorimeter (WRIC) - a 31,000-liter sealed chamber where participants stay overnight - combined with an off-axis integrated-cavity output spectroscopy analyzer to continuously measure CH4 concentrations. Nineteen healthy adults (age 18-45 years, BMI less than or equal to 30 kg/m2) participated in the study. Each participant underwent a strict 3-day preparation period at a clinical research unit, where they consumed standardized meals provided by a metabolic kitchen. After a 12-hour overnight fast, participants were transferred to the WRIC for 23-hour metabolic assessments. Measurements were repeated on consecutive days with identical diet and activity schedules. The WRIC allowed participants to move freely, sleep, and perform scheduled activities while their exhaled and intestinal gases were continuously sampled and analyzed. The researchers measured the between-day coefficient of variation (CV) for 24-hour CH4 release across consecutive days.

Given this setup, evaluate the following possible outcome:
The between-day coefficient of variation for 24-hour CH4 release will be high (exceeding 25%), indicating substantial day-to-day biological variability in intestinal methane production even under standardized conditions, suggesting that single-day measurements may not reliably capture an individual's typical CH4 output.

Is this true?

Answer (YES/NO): YES